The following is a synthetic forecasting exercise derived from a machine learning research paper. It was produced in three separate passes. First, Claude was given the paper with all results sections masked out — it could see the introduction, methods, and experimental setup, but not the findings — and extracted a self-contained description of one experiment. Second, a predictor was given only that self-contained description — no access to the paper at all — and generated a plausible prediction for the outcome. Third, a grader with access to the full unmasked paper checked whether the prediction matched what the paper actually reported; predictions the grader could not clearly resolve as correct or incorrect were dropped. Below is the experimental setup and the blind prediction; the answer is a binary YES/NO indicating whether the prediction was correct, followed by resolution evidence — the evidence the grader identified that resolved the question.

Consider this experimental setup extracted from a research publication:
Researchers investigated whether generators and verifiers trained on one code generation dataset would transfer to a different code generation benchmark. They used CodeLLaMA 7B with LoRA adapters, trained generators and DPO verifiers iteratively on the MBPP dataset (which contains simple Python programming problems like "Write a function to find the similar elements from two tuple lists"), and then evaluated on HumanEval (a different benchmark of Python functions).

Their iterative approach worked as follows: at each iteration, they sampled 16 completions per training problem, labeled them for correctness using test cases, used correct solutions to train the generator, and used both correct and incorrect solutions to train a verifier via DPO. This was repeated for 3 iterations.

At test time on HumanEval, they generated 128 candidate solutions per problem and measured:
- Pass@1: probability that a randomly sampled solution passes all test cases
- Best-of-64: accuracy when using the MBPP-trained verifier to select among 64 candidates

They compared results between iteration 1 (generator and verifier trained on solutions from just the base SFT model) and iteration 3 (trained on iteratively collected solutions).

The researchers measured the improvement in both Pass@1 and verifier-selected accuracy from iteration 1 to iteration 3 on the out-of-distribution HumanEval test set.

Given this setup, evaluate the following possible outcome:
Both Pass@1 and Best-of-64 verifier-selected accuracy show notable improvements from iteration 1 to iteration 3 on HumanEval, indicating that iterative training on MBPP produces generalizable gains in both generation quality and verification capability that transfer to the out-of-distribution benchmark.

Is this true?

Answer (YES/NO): YES